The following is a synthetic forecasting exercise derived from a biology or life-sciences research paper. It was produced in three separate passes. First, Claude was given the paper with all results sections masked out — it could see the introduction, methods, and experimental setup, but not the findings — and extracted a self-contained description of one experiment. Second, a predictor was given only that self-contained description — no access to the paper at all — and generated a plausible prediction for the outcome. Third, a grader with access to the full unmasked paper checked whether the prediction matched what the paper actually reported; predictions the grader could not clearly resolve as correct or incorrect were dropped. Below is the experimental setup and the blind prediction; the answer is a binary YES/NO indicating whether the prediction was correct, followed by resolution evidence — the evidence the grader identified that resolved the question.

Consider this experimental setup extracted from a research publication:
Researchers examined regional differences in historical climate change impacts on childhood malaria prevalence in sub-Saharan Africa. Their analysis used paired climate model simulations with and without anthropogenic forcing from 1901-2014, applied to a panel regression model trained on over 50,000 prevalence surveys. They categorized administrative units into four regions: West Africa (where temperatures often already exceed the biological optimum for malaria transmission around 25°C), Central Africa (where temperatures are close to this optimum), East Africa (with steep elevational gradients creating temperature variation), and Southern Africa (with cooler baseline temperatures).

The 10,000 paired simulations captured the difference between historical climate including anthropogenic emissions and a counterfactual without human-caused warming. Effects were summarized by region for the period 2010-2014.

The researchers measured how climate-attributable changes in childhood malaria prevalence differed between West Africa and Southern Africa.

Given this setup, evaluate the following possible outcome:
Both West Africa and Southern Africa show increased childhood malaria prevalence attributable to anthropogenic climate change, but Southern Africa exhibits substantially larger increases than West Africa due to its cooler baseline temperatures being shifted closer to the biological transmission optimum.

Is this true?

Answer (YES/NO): NO